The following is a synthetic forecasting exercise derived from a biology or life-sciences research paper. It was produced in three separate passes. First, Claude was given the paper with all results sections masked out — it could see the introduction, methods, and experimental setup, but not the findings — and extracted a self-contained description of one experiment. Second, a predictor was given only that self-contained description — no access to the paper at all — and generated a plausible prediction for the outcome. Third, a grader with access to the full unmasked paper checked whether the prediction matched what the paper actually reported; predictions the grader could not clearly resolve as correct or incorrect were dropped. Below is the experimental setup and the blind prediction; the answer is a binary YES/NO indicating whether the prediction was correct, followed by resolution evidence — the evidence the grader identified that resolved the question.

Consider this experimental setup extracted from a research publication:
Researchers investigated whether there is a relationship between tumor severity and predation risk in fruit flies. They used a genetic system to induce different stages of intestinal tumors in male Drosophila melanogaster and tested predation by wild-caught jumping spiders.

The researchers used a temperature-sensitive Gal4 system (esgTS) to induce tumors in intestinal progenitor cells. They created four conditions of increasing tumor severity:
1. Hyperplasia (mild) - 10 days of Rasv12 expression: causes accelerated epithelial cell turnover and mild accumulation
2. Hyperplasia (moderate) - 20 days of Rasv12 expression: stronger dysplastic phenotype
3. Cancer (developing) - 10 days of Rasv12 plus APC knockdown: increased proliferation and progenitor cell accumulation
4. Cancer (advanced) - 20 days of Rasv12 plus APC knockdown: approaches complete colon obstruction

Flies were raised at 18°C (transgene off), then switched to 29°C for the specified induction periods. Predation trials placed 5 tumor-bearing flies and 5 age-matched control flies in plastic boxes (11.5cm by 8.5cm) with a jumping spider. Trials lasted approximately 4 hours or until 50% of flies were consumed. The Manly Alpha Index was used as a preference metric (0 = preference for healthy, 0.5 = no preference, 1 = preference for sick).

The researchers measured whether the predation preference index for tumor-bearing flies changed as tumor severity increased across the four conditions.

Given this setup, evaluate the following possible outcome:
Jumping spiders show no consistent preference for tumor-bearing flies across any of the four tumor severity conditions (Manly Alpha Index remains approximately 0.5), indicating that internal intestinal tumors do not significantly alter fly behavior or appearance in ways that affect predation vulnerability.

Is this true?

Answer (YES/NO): NO